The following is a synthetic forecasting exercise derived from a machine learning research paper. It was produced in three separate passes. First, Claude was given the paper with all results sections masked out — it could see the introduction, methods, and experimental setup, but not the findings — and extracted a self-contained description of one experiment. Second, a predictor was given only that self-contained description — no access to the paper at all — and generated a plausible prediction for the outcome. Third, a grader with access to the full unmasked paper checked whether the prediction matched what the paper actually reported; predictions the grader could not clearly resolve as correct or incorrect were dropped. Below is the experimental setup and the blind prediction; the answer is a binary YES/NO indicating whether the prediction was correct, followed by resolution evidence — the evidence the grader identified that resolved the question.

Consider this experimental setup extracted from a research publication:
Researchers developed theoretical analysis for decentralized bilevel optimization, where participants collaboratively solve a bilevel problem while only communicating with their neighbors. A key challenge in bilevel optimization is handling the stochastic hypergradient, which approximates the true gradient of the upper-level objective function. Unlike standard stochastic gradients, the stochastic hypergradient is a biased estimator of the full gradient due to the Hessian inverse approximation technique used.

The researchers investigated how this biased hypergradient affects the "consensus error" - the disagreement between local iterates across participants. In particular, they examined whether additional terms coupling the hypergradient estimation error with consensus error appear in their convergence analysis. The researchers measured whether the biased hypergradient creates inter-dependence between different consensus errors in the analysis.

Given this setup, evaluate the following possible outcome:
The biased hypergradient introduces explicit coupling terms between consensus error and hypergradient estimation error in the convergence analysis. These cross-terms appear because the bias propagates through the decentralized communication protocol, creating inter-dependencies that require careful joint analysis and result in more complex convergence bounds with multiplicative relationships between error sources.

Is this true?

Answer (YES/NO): YES